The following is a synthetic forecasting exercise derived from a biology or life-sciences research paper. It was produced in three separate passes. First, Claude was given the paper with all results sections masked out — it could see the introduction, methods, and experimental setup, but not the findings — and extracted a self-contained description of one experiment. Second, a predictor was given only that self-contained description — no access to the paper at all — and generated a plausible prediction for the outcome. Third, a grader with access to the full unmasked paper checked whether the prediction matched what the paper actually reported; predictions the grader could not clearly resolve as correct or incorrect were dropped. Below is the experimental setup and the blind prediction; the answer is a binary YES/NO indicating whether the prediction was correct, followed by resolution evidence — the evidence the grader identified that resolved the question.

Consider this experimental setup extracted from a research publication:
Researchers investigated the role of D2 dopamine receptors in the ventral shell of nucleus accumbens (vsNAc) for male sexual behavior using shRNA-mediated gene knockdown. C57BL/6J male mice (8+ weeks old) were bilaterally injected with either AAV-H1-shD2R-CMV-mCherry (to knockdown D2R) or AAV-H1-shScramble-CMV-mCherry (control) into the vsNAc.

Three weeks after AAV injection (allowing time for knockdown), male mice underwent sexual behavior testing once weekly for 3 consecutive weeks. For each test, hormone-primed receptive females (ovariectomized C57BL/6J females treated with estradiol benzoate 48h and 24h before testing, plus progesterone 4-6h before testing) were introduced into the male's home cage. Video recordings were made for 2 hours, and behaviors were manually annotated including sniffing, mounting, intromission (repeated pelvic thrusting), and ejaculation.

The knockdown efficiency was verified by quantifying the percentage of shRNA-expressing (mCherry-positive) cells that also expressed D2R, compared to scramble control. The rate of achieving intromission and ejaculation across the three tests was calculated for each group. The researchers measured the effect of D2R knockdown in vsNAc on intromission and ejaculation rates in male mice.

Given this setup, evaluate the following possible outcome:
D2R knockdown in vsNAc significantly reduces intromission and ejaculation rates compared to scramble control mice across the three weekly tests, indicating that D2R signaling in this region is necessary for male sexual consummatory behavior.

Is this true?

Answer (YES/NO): YES